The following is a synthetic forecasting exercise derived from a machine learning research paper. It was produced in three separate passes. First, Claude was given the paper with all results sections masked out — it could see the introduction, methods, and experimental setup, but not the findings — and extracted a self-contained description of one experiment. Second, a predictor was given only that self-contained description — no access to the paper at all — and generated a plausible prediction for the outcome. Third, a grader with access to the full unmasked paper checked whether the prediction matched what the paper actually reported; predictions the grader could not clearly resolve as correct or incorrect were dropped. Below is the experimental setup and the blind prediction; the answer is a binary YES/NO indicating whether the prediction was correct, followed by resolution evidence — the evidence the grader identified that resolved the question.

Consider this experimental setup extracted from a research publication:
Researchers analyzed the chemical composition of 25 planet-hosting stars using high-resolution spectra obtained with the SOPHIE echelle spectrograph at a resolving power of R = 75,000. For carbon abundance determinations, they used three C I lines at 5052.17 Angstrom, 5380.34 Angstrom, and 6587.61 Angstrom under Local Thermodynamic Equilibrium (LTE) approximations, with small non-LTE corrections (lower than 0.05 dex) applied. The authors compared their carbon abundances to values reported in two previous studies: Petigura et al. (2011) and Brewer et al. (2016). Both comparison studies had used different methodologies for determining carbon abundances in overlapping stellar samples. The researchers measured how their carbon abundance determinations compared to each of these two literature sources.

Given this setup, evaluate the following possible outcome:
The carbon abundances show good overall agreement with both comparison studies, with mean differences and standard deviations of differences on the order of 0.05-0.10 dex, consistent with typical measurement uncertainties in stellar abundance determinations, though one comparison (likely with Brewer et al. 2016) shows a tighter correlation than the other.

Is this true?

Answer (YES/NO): NO